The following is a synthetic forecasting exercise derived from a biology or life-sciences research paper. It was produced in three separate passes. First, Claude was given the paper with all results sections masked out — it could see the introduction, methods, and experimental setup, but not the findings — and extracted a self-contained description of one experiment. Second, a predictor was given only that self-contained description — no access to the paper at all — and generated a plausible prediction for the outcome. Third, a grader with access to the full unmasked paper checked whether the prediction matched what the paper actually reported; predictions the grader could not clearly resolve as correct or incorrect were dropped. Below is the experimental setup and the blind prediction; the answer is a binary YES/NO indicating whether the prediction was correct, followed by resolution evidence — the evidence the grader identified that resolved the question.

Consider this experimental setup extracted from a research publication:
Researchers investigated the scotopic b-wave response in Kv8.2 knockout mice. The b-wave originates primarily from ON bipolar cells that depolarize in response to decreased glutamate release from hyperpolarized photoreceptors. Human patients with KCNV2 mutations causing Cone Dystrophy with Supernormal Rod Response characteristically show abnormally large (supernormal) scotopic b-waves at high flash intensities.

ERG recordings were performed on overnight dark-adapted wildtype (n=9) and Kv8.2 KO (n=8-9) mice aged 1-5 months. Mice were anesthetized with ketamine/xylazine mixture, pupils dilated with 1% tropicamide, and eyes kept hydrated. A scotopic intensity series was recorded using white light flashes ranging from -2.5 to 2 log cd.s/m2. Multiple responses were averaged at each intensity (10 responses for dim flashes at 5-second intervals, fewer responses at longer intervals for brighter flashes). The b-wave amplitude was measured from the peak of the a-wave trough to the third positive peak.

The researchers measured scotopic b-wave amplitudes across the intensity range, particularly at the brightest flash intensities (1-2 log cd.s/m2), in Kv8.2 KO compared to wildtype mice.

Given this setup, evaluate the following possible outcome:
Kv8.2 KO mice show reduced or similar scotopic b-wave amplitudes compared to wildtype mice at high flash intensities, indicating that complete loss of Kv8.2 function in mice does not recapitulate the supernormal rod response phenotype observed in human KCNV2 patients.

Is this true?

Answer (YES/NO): NO